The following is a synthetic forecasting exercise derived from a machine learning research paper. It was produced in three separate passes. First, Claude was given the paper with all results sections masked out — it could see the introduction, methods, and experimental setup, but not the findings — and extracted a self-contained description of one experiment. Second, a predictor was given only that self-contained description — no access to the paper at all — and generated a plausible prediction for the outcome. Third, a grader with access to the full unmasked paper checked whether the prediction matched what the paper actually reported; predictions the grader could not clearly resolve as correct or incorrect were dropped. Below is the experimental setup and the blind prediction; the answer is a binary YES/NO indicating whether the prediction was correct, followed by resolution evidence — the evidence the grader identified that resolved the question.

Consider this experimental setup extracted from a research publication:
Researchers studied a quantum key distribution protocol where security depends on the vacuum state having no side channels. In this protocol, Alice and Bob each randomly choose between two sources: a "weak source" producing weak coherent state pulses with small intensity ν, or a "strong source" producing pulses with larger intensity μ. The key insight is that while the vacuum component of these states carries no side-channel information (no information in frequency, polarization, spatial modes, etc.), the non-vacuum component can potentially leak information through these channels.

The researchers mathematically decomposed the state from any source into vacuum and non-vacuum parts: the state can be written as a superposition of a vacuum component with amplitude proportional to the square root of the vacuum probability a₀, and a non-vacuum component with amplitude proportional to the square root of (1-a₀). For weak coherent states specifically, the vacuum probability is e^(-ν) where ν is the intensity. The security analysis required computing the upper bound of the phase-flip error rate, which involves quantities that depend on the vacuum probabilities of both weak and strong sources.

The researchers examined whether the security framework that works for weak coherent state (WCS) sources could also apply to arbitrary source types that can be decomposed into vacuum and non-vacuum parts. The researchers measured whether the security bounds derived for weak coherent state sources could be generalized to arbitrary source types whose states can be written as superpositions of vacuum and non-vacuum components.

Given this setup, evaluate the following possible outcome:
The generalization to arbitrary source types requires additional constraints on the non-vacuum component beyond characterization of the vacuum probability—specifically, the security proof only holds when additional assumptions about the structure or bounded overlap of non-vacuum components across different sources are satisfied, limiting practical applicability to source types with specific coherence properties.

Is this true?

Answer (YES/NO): NO